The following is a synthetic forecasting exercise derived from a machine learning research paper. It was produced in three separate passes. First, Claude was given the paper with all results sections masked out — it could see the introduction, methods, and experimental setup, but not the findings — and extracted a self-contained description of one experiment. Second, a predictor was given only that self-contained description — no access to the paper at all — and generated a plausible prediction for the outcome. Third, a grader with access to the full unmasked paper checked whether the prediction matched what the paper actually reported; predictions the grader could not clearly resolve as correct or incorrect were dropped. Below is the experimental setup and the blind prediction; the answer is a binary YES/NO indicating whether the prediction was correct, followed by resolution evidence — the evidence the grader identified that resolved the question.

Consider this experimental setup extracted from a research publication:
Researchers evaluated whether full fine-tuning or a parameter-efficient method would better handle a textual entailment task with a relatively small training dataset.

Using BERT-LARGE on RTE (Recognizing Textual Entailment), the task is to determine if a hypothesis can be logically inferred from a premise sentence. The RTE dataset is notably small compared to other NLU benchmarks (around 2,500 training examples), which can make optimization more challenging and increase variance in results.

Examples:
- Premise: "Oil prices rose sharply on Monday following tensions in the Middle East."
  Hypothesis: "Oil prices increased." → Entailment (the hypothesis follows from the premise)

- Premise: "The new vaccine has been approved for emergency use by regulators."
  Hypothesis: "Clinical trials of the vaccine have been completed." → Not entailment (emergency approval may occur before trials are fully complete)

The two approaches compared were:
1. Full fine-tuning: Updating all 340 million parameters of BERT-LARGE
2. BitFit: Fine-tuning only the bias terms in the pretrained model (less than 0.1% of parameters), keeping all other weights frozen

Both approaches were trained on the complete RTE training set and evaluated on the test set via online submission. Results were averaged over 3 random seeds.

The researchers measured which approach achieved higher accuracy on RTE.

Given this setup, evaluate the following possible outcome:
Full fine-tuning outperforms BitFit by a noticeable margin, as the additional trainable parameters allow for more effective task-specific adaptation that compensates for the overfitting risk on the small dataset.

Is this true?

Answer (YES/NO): NO